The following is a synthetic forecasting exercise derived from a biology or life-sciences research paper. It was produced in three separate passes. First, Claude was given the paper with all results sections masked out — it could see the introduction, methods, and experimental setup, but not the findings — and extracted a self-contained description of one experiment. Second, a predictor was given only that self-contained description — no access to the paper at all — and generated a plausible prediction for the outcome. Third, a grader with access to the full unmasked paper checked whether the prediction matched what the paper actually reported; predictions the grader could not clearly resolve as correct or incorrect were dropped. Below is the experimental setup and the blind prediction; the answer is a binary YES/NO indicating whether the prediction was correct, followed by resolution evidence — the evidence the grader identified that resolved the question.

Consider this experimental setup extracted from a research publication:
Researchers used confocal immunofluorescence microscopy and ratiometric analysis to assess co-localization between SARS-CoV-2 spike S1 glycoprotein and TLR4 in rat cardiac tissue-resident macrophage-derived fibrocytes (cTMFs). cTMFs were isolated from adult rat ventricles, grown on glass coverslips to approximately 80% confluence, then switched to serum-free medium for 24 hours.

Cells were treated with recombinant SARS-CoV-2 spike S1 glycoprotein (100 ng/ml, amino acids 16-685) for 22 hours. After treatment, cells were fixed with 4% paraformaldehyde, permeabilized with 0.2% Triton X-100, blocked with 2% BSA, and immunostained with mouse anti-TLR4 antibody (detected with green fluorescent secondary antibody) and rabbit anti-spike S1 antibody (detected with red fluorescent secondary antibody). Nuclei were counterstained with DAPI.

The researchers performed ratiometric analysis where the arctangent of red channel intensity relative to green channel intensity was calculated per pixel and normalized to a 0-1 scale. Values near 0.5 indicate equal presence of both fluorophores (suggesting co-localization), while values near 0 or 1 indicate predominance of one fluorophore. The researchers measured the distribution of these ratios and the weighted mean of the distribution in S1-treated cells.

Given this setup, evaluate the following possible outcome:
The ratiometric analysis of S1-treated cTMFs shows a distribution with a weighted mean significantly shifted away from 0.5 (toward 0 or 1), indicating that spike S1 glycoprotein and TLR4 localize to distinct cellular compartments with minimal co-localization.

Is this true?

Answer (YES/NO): NO